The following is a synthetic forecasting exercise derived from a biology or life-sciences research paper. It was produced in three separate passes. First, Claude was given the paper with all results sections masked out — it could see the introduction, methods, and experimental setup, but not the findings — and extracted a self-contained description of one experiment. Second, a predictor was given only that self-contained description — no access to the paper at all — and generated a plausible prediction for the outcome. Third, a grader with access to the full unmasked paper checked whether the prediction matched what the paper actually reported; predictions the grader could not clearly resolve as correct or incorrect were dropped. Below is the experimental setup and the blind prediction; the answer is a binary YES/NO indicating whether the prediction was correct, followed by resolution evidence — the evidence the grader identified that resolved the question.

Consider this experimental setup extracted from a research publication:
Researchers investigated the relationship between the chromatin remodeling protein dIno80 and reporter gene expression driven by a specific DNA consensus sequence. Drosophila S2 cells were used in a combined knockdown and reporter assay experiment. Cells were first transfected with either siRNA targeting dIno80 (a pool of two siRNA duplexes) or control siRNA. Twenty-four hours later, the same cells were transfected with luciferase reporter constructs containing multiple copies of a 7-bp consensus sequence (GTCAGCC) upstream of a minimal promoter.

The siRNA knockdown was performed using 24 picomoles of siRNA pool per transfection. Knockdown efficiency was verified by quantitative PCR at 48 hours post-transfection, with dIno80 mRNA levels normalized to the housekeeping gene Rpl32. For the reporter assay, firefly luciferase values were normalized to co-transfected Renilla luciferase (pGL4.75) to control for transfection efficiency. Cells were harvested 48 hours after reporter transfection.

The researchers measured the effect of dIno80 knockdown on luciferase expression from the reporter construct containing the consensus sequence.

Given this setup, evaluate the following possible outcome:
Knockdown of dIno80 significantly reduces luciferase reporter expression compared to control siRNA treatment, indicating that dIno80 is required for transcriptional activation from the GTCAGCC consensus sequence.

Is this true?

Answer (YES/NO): YES